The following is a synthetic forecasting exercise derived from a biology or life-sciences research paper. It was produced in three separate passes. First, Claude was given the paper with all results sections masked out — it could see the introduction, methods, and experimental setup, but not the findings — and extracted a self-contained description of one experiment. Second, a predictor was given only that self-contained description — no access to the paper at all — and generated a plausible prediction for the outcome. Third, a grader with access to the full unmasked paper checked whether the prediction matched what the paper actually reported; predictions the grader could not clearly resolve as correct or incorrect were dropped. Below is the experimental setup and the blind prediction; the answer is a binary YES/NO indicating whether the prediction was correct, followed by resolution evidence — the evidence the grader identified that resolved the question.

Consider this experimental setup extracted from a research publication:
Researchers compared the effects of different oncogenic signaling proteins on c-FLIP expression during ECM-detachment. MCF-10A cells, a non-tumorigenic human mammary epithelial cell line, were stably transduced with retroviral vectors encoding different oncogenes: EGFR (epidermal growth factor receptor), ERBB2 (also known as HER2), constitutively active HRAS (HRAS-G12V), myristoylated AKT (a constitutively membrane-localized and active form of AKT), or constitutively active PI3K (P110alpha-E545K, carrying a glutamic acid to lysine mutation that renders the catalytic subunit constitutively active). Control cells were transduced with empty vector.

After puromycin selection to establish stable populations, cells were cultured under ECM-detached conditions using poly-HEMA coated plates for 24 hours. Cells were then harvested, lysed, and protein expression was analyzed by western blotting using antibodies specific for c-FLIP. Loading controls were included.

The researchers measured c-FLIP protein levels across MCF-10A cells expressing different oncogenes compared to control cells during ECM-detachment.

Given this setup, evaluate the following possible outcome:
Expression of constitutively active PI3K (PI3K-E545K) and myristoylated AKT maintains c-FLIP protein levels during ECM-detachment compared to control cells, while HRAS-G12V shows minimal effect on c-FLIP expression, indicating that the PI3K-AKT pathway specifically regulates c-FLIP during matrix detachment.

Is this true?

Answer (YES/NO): NO